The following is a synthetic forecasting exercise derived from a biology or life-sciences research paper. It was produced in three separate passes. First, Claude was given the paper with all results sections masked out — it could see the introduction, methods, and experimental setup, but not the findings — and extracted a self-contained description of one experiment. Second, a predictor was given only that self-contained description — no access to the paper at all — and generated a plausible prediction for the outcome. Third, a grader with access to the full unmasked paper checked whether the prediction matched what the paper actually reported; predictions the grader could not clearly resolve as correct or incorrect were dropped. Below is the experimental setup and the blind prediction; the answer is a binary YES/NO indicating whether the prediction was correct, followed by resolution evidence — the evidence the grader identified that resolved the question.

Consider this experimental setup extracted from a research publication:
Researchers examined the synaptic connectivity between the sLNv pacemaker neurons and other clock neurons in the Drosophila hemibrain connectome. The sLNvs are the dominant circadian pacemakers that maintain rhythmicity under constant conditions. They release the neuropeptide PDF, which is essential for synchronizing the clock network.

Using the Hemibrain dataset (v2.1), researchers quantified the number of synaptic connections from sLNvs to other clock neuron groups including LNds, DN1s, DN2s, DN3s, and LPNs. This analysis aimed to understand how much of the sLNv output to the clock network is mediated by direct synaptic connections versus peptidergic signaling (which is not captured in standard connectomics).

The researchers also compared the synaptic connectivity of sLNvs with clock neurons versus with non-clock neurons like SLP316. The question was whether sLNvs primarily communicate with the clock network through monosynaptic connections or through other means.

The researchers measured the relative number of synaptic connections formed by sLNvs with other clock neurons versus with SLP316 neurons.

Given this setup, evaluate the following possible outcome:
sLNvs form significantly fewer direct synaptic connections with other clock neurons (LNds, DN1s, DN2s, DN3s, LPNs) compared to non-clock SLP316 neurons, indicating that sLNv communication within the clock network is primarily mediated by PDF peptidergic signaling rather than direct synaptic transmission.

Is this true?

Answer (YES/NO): YES